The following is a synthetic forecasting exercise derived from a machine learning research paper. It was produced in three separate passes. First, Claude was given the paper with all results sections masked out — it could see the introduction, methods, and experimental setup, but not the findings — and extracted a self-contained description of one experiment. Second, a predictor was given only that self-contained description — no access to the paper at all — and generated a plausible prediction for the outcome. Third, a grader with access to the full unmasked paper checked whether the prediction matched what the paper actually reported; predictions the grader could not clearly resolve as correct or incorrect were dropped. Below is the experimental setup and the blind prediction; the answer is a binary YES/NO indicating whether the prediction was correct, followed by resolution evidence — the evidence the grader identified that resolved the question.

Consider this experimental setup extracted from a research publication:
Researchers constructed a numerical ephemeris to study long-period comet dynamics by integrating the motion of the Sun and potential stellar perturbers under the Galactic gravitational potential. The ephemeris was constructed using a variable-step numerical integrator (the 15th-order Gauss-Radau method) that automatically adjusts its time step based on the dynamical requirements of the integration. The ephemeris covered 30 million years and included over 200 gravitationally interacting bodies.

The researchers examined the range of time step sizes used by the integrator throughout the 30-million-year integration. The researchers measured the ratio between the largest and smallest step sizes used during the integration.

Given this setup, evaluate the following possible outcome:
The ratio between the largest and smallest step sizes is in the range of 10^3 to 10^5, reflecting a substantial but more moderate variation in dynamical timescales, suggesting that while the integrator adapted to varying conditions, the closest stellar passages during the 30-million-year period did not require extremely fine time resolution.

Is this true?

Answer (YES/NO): YES